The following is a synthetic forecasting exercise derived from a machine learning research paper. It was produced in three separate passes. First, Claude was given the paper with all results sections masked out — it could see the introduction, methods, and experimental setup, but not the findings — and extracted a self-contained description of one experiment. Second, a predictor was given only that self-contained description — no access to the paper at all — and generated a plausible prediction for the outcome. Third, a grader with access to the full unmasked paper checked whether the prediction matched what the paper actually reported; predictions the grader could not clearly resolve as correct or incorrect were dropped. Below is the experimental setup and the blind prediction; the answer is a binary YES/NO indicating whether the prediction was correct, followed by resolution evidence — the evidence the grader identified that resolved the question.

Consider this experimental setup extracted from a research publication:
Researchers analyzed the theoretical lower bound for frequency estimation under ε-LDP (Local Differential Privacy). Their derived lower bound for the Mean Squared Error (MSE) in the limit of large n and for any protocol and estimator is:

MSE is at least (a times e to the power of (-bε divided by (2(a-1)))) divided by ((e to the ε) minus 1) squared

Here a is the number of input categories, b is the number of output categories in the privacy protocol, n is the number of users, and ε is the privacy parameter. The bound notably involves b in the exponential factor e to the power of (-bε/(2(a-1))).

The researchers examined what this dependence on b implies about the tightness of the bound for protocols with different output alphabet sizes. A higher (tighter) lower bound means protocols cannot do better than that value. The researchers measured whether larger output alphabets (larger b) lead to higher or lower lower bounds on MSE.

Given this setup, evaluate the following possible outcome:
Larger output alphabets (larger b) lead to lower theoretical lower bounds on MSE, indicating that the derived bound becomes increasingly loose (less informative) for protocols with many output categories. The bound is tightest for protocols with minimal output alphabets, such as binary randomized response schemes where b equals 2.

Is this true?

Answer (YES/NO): YES